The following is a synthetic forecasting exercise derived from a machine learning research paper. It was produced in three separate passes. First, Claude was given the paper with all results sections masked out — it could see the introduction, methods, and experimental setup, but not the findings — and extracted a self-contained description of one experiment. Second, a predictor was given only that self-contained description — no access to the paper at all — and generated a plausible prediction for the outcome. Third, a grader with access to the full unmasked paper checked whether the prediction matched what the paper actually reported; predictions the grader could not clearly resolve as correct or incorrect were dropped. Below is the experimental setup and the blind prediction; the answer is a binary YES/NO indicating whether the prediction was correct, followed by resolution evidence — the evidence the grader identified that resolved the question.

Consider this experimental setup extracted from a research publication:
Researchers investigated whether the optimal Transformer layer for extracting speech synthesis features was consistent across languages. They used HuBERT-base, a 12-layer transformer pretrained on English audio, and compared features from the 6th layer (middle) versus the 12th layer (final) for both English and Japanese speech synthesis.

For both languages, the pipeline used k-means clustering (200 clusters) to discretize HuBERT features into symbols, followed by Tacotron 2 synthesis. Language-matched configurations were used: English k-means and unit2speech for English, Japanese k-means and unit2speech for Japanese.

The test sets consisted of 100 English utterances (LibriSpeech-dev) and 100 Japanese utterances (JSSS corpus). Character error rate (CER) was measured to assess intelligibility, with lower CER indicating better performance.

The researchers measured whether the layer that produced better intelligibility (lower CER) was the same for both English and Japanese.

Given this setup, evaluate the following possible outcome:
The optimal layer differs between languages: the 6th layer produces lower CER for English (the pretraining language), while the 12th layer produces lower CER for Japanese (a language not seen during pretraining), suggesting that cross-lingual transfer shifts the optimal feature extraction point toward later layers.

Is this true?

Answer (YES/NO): NO